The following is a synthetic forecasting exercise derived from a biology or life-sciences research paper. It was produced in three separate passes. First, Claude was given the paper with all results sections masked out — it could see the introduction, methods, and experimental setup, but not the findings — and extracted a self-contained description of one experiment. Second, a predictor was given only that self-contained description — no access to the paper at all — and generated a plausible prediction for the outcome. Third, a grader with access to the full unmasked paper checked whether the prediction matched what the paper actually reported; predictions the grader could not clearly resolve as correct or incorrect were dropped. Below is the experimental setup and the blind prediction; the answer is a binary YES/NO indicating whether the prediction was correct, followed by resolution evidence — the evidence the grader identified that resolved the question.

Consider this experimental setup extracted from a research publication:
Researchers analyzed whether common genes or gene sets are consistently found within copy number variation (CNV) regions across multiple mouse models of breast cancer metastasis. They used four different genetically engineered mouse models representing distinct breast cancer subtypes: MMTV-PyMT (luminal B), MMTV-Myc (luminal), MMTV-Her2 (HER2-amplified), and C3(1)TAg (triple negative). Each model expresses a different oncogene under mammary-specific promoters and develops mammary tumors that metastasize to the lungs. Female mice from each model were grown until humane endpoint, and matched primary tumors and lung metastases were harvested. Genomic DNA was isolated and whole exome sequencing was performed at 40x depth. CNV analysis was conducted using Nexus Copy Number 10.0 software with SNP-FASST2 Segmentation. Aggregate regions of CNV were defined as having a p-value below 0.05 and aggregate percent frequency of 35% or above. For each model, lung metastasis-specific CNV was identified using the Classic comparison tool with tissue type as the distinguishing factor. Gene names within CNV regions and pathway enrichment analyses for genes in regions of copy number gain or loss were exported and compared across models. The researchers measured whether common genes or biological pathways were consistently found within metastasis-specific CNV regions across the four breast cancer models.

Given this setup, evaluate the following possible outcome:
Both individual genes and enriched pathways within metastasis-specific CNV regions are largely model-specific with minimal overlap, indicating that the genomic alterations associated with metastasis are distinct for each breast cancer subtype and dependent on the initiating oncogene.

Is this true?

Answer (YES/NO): NO